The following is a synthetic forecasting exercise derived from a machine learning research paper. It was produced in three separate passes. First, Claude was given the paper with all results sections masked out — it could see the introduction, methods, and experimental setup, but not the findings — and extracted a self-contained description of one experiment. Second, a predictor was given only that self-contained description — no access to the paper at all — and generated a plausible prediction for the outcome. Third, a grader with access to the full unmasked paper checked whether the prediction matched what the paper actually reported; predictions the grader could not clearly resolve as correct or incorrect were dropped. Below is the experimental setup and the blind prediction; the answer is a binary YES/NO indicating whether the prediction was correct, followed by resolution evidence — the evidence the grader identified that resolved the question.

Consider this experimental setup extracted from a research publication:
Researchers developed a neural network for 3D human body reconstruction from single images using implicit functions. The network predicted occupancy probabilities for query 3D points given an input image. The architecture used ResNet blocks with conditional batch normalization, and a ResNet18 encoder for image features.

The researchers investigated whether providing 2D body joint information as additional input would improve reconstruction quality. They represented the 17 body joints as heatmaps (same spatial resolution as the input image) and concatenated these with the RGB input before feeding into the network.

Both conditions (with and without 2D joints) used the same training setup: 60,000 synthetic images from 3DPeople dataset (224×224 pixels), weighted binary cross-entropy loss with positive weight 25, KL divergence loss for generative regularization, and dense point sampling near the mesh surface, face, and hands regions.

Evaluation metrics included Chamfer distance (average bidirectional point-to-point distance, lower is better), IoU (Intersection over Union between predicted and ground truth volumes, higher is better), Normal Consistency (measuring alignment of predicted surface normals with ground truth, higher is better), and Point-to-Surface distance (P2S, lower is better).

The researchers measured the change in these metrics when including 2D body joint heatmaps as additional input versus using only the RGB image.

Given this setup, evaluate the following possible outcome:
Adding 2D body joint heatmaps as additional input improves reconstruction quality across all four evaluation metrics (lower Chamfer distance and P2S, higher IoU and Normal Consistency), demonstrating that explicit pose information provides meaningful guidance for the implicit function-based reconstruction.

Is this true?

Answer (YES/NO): YES